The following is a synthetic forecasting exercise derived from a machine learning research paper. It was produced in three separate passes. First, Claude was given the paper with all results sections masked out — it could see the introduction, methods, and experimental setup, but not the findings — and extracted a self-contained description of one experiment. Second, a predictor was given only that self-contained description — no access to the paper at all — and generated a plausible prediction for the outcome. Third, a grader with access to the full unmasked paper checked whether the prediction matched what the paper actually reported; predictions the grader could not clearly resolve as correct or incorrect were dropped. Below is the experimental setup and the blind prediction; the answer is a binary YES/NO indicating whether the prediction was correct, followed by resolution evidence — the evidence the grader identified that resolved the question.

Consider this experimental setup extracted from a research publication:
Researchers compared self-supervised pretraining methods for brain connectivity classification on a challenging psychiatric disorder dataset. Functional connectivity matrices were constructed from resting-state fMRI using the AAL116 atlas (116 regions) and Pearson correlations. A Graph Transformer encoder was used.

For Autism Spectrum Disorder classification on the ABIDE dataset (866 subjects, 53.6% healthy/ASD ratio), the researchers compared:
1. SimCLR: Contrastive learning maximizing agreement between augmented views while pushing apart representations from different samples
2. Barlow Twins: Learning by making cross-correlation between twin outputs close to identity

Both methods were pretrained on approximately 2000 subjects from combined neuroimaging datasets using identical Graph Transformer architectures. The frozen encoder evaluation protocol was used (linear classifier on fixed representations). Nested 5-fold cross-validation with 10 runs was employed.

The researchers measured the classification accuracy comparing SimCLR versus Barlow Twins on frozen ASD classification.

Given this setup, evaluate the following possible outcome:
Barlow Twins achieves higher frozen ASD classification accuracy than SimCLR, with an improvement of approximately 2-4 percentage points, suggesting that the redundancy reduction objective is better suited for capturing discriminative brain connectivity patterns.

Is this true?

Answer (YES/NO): NO